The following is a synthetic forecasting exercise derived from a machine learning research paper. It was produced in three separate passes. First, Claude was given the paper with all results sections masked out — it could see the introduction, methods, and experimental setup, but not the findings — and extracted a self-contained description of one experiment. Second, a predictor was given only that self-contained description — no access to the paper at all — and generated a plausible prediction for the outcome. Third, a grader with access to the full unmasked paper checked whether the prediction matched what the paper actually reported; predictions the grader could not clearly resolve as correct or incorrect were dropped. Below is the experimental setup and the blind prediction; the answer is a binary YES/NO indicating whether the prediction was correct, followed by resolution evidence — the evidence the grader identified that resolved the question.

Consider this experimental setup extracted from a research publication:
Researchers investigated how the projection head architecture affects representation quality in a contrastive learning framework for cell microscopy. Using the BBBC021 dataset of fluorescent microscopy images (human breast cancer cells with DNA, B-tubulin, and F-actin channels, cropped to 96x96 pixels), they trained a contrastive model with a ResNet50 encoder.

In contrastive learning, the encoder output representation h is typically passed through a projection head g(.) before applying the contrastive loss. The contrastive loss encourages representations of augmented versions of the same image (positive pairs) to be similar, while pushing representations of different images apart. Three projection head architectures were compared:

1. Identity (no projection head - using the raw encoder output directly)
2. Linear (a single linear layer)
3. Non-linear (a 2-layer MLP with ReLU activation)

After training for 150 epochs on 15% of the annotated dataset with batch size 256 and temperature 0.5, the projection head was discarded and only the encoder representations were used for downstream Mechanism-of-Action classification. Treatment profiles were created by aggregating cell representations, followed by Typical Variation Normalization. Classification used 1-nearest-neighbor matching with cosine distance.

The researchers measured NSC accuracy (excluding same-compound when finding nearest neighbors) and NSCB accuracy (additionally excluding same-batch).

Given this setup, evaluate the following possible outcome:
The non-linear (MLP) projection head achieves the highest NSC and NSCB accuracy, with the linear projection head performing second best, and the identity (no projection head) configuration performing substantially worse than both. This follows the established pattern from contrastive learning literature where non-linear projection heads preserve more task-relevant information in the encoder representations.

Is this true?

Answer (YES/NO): NO